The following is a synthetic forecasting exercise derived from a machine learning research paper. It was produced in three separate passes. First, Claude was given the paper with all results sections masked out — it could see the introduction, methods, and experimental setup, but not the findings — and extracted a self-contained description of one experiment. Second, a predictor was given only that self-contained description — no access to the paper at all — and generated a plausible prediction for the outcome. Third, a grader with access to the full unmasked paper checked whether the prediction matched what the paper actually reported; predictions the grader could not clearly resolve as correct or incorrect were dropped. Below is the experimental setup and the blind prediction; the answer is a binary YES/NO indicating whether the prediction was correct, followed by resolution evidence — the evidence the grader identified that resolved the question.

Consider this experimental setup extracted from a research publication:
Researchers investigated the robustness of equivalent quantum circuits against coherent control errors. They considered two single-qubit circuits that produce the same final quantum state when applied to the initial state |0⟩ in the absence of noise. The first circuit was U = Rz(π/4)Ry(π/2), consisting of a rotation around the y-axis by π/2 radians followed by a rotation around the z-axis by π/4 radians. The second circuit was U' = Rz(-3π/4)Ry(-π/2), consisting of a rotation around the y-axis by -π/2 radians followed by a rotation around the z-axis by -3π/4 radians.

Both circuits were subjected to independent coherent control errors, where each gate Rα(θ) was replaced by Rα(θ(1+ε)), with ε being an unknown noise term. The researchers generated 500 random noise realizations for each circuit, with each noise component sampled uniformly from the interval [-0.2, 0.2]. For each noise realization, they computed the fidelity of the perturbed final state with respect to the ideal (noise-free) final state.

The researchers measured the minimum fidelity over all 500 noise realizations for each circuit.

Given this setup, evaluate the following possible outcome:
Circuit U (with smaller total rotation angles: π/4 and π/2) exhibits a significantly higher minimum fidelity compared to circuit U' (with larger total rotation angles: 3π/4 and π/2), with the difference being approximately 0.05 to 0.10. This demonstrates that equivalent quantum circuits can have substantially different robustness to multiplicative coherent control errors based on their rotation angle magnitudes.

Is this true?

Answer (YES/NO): NO